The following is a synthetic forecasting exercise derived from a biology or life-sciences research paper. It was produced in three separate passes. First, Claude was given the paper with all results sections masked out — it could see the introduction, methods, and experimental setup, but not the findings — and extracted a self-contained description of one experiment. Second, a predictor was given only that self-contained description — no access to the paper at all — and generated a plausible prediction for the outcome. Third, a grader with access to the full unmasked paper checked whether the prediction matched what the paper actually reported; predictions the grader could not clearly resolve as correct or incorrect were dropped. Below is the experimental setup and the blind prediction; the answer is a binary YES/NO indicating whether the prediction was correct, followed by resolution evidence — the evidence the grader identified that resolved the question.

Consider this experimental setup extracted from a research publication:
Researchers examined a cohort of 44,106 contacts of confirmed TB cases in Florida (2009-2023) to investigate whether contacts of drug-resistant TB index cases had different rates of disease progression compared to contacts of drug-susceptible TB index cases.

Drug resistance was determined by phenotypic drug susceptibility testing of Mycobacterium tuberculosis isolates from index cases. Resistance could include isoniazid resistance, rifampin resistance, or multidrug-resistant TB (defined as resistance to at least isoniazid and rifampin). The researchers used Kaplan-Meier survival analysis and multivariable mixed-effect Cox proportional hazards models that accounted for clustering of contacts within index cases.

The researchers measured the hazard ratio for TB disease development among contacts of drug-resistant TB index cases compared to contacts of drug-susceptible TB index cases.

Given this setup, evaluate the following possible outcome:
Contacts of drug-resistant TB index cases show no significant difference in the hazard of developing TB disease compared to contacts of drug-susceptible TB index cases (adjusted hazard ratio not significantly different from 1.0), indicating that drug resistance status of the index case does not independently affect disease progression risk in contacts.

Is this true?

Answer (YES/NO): YES